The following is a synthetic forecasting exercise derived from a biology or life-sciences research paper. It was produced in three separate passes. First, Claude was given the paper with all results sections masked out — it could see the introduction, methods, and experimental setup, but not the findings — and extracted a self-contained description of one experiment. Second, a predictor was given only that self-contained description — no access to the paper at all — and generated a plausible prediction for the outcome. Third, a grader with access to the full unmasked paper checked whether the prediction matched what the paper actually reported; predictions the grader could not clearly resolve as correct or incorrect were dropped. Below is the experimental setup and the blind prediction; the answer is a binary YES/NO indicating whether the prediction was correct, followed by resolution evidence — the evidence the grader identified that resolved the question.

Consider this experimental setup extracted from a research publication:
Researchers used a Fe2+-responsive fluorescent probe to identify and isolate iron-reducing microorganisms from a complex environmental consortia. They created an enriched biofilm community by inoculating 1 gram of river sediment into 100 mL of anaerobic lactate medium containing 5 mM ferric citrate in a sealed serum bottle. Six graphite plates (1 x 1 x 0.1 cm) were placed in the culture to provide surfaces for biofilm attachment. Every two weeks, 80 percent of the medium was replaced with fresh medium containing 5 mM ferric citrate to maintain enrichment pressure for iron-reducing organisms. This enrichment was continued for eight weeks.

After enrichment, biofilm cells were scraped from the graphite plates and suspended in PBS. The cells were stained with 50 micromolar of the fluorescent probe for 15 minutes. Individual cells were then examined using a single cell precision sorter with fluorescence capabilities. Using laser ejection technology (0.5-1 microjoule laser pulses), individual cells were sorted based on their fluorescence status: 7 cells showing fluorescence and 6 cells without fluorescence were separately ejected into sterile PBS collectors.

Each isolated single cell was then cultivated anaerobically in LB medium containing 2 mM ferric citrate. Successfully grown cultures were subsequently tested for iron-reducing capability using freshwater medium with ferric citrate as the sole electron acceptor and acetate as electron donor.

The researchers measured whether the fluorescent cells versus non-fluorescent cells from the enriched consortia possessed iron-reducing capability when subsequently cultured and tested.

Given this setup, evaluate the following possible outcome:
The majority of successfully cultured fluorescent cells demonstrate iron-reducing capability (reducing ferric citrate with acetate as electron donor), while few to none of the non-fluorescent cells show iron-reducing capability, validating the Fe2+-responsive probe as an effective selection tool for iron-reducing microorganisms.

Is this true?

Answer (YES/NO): YES